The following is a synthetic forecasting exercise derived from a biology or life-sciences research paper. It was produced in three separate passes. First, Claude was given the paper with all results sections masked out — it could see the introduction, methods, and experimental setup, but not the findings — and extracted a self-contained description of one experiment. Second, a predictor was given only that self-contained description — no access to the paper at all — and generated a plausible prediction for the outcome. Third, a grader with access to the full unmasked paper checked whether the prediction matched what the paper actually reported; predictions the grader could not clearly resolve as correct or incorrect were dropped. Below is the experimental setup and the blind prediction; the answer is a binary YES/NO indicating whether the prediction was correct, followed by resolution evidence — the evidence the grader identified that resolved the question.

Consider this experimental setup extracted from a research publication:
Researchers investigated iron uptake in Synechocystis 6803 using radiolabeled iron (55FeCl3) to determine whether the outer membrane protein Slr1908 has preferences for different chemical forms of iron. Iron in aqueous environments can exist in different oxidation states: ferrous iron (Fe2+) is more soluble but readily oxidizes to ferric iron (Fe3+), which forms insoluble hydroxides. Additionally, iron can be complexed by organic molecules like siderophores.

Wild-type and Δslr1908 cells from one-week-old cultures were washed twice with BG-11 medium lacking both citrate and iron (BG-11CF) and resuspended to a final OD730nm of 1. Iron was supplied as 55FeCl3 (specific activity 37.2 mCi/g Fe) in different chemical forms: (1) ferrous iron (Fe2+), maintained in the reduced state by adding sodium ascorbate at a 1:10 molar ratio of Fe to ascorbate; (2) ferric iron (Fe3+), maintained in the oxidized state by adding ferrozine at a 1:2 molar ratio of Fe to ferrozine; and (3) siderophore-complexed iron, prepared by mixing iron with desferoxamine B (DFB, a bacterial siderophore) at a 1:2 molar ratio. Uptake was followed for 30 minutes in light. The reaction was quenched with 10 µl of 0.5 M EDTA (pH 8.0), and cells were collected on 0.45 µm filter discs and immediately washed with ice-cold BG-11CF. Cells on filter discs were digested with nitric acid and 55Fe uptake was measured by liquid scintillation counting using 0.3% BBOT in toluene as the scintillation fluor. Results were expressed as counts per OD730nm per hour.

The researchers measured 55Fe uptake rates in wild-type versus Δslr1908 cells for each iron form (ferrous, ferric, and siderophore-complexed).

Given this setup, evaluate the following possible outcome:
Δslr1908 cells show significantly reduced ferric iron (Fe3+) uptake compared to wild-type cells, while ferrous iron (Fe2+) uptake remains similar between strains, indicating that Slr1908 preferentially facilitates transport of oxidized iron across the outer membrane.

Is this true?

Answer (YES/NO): NO